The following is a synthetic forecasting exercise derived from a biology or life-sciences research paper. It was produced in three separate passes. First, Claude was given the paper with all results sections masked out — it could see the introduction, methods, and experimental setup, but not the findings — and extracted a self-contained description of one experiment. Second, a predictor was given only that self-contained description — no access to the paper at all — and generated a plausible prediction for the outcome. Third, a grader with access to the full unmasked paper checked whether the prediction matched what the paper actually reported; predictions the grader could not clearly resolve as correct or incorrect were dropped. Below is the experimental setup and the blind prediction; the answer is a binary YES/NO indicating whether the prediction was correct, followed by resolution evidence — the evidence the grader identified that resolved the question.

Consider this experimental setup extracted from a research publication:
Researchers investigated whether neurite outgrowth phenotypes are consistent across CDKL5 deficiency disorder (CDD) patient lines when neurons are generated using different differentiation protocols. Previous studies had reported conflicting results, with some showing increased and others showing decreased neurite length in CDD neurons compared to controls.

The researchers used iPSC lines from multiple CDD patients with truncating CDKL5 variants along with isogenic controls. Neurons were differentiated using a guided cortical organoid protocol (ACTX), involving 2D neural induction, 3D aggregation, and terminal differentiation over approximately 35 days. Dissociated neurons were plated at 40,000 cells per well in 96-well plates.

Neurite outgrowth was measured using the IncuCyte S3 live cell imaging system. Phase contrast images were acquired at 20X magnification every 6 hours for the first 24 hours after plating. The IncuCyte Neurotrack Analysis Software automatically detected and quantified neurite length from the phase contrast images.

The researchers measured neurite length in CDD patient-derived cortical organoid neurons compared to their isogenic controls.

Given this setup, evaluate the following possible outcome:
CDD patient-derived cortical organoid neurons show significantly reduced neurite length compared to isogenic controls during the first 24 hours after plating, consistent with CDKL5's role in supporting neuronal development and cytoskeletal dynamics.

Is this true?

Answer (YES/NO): NO